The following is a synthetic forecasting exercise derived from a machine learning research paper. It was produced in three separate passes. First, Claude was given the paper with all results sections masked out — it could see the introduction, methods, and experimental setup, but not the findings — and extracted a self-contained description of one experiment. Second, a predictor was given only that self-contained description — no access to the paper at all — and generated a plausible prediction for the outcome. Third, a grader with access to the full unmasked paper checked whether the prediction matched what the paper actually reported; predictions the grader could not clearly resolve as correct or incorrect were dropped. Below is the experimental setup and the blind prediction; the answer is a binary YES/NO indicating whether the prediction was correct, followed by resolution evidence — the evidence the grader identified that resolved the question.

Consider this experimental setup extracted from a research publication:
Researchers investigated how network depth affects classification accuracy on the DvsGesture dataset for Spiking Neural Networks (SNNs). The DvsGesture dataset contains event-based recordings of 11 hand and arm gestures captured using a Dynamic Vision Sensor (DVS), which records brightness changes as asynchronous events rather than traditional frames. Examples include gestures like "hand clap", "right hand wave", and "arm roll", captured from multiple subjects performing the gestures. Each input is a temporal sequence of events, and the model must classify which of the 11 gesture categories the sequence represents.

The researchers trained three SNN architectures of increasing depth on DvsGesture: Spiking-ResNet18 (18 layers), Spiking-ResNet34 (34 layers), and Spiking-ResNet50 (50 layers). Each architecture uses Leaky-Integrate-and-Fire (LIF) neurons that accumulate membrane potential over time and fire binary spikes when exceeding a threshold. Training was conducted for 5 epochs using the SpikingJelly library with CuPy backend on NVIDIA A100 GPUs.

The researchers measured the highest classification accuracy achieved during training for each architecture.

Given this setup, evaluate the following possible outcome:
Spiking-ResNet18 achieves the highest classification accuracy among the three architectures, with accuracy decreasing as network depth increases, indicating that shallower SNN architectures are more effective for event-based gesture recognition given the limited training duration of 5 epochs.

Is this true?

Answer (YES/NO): NO